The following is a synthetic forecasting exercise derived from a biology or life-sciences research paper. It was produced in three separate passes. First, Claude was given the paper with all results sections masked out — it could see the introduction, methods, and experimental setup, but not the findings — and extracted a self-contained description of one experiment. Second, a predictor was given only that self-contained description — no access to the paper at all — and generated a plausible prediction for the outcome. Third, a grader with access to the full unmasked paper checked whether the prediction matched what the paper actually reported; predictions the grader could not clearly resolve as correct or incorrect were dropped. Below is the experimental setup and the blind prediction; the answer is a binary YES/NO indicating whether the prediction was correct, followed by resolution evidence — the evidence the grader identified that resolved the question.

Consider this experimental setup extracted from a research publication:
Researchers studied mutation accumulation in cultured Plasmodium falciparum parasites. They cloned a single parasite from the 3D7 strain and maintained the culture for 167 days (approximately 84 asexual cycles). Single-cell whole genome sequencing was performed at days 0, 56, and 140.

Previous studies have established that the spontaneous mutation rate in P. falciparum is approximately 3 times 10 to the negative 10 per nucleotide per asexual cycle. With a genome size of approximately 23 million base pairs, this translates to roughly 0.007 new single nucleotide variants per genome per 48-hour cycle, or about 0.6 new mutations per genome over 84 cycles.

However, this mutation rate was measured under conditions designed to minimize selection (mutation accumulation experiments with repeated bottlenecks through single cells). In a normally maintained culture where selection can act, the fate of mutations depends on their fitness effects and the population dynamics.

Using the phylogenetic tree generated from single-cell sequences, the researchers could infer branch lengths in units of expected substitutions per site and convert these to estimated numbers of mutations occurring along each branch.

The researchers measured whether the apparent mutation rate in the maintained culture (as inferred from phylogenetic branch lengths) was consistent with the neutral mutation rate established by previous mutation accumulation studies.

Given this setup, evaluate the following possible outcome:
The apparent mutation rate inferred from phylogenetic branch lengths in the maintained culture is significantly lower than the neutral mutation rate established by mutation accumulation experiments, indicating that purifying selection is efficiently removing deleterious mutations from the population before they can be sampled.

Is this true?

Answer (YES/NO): NO